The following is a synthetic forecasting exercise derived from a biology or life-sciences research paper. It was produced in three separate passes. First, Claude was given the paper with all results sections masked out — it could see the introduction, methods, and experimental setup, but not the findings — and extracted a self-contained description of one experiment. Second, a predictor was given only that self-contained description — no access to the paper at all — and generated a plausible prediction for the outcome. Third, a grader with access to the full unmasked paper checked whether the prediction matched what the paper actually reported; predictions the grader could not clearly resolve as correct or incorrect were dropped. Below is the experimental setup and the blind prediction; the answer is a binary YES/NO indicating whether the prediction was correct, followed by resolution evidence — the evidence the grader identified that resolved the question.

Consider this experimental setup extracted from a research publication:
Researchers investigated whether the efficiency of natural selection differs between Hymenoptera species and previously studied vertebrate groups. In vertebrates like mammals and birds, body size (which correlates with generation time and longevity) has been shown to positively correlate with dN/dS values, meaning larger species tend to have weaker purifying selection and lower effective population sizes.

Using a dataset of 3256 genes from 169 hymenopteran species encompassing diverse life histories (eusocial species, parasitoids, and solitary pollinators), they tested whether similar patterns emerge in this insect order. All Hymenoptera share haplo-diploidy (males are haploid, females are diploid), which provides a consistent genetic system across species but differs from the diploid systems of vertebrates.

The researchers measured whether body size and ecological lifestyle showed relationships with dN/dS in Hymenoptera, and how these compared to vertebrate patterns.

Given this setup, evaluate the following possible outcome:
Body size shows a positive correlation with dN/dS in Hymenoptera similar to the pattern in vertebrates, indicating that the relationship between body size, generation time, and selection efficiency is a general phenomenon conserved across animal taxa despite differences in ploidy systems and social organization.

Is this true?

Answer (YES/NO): NO